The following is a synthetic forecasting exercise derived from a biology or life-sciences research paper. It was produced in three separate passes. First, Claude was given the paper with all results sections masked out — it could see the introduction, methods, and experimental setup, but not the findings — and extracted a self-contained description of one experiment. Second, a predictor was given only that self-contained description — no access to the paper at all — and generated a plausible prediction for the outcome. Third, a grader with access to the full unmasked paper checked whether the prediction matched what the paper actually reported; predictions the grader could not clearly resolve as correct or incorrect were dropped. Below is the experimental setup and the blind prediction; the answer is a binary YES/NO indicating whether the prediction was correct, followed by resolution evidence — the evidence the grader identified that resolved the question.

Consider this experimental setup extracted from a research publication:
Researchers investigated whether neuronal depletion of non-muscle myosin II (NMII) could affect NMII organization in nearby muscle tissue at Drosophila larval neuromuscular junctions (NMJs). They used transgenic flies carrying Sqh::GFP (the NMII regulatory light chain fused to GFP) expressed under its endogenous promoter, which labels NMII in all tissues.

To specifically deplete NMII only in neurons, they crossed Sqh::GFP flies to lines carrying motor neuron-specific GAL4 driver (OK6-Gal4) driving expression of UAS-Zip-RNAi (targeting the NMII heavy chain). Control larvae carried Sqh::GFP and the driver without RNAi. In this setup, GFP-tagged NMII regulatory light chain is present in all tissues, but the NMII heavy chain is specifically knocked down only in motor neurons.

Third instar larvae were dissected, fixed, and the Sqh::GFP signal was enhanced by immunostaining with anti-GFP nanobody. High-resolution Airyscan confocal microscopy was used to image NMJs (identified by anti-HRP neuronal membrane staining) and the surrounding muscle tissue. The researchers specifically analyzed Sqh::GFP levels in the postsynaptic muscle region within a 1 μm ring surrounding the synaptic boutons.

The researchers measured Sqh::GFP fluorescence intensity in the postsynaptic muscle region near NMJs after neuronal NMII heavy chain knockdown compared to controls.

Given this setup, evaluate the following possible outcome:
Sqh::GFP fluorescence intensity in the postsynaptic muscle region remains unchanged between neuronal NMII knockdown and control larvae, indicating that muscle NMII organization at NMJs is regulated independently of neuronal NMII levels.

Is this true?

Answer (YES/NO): NO